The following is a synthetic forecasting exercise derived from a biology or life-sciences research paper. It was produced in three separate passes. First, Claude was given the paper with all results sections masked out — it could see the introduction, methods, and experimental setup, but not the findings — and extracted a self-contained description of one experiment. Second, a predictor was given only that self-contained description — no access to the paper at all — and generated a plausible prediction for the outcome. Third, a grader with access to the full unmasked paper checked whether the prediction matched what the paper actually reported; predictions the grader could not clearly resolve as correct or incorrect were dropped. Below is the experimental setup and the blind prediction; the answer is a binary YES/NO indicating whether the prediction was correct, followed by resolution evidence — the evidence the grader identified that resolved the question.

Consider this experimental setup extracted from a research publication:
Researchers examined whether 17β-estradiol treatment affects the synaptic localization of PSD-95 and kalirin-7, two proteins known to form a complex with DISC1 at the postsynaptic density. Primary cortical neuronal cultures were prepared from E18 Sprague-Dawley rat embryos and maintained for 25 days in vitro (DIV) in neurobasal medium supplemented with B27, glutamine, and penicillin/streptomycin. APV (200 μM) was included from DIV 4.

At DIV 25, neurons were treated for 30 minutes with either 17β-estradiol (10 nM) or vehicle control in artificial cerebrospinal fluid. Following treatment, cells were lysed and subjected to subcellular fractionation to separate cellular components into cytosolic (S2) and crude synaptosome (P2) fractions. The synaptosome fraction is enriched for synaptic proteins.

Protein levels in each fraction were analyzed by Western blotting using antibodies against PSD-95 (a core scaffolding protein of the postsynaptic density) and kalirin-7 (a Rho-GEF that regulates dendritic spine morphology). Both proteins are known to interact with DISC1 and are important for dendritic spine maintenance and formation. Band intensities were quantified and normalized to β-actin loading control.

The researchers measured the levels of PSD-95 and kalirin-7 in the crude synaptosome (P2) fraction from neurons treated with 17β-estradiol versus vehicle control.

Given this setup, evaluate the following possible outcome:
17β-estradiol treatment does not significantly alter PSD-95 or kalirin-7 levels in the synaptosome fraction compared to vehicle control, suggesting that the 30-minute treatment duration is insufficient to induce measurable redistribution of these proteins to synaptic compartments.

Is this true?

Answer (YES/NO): NO